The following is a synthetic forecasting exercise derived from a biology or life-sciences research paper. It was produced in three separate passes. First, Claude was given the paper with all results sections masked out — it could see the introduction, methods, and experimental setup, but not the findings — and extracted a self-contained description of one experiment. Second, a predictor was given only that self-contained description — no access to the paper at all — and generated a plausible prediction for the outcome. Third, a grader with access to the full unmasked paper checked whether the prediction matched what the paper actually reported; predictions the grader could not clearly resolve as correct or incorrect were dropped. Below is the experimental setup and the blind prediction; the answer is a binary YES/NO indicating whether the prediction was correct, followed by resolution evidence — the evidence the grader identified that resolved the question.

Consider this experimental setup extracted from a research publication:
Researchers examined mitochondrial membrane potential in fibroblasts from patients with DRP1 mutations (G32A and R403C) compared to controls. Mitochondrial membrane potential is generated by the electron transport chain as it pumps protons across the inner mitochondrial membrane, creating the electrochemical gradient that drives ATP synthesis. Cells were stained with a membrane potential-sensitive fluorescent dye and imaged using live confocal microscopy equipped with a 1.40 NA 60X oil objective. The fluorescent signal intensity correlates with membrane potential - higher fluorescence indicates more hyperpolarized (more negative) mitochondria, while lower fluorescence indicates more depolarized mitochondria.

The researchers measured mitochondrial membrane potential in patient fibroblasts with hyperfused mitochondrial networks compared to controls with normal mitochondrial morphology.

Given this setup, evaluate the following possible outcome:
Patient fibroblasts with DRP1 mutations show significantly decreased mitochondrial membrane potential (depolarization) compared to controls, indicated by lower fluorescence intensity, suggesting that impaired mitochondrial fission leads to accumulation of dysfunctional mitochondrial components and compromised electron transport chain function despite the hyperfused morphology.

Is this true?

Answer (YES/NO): NO